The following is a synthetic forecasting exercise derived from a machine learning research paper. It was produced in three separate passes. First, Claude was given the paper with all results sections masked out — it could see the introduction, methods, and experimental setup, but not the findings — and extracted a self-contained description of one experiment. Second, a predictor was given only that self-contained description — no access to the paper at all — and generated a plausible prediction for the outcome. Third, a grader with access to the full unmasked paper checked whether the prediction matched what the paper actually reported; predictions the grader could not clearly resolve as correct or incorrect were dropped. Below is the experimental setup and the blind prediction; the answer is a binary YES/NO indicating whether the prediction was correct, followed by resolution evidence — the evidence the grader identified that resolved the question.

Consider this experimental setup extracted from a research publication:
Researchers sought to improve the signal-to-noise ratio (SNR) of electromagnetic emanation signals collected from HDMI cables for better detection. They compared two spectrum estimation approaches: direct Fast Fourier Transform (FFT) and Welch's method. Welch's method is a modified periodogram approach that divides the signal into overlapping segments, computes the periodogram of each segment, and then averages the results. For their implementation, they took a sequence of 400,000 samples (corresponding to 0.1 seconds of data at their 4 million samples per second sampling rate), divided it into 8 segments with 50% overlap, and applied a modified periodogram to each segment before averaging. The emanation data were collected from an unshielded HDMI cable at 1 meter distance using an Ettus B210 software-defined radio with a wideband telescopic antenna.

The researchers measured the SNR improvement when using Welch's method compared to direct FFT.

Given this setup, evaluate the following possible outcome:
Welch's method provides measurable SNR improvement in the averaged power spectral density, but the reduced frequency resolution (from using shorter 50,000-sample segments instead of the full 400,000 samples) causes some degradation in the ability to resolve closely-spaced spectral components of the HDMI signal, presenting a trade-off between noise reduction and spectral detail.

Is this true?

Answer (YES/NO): NO